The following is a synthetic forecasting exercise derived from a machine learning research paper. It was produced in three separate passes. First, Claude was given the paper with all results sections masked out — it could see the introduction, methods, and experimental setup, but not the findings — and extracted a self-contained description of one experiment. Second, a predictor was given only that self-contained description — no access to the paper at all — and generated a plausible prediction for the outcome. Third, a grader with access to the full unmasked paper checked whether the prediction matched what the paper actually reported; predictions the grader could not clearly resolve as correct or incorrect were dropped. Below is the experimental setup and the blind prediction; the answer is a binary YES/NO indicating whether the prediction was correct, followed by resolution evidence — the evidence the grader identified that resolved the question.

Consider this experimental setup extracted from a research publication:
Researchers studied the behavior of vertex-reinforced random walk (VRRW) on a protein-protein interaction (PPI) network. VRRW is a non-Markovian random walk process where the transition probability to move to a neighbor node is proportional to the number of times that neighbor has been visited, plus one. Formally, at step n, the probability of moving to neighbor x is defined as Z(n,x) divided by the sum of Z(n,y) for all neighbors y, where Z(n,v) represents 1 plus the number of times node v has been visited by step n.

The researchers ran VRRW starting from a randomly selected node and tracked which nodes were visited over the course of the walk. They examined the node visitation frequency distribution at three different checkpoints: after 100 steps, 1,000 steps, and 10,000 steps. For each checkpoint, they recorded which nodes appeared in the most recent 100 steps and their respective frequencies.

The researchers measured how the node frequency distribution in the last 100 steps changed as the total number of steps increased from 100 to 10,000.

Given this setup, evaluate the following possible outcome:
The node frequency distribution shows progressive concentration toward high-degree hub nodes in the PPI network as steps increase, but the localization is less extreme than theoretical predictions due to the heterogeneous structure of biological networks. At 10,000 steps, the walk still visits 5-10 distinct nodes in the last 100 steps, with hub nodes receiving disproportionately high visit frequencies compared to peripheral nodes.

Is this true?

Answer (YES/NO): NO